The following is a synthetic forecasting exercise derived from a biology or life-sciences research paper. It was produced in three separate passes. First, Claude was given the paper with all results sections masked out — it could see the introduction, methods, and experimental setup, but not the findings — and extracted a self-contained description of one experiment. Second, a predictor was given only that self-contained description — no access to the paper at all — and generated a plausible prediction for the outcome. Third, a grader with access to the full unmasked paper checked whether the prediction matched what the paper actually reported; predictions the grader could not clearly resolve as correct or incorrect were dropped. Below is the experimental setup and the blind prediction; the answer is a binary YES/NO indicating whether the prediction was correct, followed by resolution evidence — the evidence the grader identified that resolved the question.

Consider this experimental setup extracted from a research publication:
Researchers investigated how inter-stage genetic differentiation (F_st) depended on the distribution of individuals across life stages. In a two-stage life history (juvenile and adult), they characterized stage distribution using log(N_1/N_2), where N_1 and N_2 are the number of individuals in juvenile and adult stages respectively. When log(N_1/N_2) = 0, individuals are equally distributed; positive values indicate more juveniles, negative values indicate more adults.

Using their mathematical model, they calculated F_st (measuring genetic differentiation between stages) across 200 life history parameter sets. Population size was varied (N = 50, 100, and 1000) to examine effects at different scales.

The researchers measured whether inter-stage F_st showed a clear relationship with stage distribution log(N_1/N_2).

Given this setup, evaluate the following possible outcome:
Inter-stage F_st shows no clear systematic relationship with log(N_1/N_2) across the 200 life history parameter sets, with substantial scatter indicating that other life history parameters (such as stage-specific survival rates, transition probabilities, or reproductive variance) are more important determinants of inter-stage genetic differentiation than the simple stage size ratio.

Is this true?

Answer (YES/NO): NO